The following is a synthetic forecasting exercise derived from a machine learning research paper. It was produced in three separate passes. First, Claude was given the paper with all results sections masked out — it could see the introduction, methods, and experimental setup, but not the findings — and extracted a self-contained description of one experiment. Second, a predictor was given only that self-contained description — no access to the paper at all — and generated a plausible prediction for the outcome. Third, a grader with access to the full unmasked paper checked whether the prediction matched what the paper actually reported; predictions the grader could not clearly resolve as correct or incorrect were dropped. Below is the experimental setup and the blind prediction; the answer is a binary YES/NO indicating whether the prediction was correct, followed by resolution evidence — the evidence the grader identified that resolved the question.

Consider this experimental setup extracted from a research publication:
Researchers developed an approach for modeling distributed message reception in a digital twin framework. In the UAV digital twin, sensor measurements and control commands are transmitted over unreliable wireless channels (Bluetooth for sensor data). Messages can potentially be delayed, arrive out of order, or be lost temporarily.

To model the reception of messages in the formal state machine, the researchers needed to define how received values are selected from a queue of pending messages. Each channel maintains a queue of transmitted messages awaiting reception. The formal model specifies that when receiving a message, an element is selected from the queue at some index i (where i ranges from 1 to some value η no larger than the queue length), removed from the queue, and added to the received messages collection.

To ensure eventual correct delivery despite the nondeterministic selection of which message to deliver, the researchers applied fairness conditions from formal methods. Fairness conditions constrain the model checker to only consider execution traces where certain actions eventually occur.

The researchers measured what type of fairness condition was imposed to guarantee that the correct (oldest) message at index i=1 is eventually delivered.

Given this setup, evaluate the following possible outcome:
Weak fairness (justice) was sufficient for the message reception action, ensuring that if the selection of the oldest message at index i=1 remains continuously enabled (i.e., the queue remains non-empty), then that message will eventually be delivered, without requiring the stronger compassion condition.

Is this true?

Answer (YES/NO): NO